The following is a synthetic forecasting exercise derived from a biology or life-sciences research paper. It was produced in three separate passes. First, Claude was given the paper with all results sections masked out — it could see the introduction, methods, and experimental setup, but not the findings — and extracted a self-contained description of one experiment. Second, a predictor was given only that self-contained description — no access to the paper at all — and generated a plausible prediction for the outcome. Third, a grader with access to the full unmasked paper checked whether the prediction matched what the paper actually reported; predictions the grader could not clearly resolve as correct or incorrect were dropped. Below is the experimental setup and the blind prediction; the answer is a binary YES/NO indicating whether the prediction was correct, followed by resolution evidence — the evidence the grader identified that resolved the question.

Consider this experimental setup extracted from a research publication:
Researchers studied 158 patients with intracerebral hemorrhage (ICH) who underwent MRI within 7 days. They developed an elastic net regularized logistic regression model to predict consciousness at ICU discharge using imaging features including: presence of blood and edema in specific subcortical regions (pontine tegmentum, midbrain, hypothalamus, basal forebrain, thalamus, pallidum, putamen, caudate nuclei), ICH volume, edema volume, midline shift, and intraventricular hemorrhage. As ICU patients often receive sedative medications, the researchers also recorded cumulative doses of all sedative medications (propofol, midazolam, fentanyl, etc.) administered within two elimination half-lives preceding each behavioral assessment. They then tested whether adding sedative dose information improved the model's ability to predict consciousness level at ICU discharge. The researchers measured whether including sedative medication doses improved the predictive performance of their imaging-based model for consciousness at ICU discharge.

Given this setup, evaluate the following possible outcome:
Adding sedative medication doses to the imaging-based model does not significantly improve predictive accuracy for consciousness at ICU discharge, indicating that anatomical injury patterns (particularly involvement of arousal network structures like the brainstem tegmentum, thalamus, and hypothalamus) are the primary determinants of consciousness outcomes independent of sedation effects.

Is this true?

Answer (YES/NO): YES